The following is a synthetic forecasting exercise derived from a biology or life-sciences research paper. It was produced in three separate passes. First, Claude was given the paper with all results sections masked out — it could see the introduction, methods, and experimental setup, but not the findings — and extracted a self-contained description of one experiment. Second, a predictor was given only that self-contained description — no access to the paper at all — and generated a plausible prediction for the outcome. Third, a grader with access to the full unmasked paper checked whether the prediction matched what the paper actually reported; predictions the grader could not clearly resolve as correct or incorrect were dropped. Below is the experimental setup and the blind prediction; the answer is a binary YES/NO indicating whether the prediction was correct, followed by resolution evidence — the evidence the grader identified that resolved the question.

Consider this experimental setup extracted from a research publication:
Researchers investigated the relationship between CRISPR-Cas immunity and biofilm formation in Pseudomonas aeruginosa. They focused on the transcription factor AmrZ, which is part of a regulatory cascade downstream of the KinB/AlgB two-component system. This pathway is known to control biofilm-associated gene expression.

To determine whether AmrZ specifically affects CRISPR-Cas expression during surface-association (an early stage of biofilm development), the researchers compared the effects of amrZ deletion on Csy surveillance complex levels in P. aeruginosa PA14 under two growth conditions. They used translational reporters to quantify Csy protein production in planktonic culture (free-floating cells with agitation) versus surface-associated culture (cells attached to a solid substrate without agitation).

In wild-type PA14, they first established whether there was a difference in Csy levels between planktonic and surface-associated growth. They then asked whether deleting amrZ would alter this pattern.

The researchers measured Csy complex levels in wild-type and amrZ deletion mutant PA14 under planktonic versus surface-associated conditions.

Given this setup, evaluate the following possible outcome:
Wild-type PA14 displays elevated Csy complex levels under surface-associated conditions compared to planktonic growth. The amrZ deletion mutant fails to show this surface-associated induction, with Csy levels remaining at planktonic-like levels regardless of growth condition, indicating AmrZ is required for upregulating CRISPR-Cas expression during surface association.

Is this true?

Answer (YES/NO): NO